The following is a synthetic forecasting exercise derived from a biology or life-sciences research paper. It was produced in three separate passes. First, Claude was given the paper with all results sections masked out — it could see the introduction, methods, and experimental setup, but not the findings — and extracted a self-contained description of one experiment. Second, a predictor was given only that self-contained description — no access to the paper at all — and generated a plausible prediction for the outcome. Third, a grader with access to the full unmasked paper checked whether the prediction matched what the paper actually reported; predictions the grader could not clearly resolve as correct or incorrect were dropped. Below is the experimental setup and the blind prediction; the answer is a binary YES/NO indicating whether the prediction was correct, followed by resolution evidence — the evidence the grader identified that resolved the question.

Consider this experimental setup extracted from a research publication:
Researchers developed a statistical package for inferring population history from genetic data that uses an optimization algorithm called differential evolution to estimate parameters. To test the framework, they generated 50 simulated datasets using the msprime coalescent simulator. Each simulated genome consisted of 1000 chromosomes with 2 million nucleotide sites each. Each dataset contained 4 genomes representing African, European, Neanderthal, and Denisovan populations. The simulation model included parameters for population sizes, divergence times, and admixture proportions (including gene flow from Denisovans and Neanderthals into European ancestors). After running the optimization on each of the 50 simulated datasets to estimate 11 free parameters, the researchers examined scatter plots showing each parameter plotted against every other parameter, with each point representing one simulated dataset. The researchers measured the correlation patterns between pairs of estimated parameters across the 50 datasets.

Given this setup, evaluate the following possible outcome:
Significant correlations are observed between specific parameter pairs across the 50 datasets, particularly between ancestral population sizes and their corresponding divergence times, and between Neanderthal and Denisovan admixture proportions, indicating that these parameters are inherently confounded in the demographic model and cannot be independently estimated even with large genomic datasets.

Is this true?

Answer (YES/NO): YES